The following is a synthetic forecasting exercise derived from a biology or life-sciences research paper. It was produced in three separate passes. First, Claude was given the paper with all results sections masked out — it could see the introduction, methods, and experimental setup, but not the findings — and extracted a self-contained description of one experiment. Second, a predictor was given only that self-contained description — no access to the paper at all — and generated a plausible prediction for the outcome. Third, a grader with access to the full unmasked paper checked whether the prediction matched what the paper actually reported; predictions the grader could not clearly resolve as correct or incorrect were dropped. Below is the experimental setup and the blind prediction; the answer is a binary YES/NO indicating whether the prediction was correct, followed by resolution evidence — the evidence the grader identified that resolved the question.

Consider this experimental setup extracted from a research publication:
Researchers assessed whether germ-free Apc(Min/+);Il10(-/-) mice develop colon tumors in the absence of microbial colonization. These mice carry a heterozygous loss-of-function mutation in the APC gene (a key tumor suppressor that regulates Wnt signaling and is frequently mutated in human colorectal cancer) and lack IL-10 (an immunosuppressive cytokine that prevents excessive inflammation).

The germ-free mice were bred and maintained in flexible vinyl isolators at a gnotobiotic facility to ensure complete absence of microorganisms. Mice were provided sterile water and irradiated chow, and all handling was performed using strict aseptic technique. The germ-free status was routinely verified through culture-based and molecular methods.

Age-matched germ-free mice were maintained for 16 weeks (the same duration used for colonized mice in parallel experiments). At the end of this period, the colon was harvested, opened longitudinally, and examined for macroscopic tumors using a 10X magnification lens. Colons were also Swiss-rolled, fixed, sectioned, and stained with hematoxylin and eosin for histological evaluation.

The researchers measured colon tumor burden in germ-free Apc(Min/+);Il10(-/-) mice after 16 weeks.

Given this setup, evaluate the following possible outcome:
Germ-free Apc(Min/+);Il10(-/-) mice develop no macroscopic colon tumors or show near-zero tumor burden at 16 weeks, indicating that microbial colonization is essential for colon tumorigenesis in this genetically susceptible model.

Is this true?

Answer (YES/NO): YES